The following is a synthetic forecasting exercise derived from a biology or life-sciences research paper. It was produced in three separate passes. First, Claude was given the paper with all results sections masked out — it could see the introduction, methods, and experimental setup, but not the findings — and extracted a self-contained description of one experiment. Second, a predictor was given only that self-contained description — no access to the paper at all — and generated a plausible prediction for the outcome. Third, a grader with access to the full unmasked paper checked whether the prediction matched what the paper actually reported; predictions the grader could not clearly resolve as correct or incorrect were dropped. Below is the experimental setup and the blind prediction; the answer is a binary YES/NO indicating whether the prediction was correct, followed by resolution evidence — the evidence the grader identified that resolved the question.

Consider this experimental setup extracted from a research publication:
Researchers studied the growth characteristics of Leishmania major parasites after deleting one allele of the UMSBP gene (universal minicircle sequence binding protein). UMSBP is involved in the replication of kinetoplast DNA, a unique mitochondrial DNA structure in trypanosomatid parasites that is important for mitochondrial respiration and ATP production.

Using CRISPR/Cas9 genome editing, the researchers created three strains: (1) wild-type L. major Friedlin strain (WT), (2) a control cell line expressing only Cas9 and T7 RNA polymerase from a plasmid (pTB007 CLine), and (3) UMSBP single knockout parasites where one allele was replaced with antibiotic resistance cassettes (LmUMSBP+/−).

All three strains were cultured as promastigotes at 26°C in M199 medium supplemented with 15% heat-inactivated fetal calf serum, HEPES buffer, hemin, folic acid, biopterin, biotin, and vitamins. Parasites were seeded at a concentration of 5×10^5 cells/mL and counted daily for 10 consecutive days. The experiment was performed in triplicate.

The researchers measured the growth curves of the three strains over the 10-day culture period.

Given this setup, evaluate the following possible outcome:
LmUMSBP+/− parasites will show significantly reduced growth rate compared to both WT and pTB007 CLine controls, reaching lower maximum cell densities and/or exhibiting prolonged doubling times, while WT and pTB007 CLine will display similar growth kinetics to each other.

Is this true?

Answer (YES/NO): YES